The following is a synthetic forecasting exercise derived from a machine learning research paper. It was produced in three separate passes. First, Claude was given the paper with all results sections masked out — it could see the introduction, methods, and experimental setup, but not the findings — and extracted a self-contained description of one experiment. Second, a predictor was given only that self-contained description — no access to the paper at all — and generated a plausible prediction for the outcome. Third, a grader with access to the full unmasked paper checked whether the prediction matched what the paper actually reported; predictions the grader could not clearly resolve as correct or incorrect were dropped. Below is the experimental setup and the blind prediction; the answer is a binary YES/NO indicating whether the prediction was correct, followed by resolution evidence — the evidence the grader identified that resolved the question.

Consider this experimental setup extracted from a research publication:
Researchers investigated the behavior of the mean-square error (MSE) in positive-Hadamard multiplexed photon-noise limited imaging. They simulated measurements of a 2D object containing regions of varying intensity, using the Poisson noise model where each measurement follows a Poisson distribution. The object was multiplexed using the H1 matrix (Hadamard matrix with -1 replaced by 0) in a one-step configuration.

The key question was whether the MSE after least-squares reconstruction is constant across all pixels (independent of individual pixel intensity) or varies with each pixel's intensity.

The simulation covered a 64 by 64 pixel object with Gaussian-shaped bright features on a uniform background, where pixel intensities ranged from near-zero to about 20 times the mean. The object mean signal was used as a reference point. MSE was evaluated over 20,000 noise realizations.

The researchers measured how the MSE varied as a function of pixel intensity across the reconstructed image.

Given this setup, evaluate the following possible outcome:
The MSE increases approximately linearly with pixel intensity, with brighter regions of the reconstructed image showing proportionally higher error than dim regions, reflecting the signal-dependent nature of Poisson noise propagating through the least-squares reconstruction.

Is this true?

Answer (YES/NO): NO